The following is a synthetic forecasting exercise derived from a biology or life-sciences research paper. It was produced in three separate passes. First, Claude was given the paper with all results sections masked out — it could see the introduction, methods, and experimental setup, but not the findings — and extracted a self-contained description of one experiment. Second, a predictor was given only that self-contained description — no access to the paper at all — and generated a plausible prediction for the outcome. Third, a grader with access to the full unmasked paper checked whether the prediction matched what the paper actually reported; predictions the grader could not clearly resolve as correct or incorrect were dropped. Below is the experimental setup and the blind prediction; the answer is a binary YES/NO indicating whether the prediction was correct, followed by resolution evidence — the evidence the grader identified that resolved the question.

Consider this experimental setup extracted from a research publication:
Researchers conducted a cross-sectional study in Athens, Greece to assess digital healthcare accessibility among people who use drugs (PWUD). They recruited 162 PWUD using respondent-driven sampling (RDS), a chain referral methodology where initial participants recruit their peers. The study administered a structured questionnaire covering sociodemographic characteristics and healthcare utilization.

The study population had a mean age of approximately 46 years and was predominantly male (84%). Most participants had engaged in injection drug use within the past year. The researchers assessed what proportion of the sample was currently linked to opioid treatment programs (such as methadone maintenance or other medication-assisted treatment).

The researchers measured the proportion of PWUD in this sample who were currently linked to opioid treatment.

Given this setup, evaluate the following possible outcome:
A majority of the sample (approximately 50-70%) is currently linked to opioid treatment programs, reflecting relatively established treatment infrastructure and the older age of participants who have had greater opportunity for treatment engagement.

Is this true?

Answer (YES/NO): NO